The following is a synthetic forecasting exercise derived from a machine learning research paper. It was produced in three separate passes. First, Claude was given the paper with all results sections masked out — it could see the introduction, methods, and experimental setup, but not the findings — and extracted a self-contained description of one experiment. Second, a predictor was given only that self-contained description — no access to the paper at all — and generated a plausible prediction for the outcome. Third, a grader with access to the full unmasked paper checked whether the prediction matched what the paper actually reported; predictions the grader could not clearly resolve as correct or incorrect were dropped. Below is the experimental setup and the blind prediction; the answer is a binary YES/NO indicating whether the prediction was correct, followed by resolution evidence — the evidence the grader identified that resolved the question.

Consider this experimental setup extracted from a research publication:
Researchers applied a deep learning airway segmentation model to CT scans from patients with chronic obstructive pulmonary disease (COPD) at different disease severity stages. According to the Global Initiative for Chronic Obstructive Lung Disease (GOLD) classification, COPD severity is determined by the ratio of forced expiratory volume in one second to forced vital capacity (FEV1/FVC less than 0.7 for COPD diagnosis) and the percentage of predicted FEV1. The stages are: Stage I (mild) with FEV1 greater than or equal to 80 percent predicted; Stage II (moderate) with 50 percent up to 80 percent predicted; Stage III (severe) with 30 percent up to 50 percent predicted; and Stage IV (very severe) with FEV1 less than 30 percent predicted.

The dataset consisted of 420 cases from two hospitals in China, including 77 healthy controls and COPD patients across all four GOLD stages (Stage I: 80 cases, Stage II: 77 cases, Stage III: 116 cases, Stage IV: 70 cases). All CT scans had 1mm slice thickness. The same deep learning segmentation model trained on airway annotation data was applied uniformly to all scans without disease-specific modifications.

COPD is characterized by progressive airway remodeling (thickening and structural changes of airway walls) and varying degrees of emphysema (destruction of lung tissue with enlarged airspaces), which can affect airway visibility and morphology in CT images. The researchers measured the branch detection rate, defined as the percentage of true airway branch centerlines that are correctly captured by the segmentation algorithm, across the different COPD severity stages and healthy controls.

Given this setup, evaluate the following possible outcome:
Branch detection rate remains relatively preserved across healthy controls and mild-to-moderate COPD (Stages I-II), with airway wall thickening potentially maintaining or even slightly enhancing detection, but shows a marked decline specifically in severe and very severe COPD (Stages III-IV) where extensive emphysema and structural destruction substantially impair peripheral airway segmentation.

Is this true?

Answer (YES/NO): NO